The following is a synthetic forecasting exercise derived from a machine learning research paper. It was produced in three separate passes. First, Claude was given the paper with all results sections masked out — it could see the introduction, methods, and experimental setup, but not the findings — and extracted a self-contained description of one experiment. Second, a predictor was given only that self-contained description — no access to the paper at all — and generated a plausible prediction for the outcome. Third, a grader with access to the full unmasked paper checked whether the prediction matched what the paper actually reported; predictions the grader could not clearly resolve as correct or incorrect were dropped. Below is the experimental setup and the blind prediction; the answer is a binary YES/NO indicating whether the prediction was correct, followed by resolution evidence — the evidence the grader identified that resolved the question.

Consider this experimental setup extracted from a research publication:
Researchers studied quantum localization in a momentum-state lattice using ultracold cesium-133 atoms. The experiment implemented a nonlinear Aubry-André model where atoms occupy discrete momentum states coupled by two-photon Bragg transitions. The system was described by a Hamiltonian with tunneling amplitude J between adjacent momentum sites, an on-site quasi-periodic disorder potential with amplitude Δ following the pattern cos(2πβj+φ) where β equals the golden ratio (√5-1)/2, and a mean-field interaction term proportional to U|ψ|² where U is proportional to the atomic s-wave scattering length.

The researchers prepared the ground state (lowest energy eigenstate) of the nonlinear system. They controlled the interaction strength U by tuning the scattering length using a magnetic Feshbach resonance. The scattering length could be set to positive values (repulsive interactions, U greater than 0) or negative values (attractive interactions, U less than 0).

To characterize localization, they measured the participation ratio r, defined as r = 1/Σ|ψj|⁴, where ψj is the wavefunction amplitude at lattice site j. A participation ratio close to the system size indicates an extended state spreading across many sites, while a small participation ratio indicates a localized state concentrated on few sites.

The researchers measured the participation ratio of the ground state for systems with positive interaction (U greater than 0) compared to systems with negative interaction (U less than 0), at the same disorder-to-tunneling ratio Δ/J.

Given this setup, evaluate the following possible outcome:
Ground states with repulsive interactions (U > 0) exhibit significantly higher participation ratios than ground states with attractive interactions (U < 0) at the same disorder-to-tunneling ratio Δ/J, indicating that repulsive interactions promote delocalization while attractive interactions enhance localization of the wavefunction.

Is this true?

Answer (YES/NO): NO